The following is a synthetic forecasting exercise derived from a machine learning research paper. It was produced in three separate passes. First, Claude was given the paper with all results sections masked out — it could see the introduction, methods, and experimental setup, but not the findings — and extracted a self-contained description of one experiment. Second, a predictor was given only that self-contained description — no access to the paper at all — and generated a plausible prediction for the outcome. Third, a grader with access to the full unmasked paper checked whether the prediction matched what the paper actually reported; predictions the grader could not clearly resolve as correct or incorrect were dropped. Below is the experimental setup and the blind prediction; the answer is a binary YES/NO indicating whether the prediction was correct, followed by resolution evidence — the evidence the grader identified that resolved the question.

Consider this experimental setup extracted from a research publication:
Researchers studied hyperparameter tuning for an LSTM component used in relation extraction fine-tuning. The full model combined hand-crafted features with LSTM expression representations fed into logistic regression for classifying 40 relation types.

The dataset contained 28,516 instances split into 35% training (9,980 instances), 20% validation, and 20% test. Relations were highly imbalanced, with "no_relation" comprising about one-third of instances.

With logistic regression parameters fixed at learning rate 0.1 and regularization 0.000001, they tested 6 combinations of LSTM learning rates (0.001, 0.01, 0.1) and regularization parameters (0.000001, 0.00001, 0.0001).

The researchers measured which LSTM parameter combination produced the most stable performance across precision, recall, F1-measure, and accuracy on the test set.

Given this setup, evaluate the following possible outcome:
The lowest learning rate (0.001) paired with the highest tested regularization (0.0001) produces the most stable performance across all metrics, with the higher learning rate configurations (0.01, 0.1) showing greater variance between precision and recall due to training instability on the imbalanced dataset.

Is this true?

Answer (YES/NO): NO